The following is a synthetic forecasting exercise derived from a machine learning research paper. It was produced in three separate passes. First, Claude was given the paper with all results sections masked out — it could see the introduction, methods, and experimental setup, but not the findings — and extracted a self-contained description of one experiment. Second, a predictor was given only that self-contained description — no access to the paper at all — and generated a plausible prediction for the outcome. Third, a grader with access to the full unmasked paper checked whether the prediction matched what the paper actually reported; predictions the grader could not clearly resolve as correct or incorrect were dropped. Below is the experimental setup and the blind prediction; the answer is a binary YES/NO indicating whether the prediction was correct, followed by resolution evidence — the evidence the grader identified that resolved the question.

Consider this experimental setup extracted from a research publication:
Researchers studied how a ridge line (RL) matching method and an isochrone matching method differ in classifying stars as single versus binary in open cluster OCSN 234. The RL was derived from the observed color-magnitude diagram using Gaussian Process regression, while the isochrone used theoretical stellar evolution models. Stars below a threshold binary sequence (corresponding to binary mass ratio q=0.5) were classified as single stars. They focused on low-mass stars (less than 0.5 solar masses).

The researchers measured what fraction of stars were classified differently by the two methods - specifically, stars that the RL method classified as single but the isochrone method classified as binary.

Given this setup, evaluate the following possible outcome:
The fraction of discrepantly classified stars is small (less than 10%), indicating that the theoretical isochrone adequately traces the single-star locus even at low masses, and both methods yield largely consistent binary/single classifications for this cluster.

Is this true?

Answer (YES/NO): NO